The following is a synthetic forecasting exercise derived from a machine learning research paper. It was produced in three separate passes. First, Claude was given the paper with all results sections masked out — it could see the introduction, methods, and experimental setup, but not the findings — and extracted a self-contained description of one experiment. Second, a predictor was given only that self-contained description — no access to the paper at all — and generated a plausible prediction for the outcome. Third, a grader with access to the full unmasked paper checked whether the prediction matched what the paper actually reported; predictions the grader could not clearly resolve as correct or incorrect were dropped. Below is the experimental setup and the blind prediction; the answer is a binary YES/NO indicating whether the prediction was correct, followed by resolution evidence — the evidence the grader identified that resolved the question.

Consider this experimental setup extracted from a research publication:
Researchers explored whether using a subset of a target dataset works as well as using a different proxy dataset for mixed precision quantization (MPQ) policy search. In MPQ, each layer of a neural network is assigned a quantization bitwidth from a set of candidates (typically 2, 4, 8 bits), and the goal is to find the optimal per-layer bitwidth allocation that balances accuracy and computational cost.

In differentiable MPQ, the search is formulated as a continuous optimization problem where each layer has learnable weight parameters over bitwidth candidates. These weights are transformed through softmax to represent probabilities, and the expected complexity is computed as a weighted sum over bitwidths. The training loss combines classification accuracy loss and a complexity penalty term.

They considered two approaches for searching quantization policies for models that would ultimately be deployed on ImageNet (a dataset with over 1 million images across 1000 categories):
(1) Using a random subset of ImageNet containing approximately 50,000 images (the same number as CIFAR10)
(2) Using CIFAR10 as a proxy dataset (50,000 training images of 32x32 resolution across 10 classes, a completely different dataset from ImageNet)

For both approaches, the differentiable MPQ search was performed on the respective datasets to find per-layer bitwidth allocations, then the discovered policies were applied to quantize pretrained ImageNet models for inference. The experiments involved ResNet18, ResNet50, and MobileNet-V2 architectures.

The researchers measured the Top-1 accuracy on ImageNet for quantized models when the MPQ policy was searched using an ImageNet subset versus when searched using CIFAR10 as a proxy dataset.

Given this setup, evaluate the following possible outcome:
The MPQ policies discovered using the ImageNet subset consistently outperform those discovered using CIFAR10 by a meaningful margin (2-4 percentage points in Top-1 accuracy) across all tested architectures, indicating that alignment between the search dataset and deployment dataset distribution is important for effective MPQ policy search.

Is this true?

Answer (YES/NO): NO